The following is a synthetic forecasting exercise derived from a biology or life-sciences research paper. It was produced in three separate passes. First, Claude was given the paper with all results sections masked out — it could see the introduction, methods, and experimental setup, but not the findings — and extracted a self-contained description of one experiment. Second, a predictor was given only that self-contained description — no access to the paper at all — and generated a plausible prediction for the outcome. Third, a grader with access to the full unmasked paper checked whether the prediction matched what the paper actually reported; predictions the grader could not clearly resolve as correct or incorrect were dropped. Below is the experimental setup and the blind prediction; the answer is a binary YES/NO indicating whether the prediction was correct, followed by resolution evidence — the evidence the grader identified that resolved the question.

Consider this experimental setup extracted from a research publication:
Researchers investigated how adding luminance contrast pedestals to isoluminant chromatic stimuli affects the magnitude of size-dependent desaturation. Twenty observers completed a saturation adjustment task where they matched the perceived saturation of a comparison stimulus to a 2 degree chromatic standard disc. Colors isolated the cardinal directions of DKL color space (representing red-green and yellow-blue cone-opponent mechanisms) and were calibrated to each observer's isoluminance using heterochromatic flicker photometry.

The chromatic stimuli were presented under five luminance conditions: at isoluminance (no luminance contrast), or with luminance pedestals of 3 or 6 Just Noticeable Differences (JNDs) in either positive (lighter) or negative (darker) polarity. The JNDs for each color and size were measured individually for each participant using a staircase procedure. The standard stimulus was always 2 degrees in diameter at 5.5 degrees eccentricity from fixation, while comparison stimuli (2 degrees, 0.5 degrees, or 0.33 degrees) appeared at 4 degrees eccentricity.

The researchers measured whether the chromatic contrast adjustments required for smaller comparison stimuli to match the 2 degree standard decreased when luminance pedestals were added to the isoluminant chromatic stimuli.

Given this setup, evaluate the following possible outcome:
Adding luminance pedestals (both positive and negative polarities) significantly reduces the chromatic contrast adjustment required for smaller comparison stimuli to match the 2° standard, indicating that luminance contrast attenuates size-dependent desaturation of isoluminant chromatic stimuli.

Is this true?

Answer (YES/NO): NO